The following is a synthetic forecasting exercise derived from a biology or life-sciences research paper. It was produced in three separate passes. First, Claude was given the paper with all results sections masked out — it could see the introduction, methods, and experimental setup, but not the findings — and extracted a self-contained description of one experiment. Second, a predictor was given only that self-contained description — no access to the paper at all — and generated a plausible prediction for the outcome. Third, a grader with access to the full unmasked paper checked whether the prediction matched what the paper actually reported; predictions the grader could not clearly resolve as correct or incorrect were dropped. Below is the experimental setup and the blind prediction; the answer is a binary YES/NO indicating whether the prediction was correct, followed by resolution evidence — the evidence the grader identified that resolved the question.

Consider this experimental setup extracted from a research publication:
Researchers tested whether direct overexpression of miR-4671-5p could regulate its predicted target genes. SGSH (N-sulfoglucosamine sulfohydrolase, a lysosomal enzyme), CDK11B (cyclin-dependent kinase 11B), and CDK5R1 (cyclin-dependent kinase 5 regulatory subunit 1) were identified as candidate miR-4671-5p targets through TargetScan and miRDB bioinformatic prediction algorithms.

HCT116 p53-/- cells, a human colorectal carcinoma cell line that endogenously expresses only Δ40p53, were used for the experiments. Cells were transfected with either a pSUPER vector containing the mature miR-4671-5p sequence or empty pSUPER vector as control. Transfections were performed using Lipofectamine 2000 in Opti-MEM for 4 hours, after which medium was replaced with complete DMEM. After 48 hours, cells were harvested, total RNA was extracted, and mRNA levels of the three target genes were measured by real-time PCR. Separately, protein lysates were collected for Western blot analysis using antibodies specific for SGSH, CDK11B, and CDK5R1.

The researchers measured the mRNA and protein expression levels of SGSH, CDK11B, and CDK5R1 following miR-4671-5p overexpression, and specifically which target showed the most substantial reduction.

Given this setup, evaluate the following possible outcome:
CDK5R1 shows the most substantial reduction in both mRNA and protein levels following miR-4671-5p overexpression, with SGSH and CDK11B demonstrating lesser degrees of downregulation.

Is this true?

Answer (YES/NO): NO